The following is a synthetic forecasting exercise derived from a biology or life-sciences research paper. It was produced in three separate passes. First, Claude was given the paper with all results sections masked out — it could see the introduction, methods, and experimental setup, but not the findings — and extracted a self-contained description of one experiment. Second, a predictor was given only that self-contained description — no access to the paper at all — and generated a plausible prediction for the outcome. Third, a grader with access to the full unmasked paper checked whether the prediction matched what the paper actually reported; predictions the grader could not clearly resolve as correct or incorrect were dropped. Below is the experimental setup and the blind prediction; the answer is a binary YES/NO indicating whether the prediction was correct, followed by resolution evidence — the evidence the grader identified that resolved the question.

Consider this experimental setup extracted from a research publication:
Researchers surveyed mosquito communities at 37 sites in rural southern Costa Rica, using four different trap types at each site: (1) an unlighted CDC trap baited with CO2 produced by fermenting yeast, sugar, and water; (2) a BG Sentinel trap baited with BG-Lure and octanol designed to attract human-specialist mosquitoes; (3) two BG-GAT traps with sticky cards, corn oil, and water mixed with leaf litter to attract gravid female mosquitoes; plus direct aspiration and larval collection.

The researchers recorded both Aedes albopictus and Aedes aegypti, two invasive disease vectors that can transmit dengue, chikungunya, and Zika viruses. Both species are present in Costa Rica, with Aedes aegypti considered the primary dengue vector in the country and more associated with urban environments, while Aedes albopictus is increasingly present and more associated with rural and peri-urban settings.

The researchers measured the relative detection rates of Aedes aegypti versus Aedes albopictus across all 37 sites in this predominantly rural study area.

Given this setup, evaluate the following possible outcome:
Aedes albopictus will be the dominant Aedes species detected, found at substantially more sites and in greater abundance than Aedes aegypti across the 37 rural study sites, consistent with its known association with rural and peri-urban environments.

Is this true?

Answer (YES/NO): YES